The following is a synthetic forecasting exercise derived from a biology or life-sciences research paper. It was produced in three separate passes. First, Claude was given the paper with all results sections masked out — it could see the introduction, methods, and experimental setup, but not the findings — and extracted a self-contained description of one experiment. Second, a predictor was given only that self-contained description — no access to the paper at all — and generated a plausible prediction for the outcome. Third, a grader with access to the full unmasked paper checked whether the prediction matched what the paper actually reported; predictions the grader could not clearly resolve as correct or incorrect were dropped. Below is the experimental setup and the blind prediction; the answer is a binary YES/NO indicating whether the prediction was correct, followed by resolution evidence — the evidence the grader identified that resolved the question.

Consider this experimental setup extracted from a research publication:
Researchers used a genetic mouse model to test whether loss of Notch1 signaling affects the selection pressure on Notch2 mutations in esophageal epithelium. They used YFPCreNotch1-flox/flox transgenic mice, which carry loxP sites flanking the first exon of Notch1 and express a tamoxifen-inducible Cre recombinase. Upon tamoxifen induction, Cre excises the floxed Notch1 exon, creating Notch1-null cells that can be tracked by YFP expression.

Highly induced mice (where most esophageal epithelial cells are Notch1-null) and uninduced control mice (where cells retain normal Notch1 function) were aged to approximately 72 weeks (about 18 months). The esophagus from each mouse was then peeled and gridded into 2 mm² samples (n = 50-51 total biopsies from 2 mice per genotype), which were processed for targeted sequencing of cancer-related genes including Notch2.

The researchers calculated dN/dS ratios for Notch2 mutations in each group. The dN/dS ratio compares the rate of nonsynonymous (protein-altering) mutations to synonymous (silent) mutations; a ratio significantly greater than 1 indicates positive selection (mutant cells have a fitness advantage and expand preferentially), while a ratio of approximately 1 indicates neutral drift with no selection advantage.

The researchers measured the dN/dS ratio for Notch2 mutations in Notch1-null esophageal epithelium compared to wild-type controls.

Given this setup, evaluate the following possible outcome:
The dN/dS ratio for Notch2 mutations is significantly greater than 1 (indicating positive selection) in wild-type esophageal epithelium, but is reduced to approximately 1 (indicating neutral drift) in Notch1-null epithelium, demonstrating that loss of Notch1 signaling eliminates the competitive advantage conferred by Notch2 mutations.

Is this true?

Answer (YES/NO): NO